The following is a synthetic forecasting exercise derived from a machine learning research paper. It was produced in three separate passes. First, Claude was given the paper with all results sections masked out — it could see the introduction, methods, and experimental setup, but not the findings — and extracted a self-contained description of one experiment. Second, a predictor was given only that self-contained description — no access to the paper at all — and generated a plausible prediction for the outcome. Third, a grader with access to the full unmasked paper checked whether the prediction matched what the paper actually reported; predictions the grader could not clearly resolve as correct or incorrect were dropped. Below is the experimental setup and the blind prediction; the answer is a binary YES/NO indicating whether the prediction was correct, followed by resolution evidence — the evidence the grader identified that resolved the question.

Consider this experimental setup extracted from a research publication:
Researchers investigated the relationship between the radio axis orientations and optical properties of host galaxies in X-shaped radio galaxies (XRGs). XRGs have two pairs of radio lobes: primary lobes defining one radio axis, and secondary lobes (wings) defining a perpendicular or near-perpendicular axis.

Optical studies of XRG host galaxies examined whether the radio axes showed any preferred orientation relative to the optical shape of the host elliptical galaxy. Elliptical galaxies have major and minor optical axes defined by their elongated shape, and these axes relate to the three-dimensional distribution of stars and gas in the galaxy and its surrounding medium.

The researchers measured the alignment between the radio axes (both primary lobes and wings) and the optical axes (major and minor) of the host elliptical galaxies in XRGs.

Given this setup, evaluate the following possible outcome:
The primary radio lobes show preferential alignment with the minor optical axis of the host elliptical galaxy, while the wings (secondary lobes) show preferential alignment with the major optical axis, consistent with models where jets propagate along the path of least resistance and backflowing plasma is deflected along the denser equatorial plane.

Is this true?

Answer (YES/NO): NO